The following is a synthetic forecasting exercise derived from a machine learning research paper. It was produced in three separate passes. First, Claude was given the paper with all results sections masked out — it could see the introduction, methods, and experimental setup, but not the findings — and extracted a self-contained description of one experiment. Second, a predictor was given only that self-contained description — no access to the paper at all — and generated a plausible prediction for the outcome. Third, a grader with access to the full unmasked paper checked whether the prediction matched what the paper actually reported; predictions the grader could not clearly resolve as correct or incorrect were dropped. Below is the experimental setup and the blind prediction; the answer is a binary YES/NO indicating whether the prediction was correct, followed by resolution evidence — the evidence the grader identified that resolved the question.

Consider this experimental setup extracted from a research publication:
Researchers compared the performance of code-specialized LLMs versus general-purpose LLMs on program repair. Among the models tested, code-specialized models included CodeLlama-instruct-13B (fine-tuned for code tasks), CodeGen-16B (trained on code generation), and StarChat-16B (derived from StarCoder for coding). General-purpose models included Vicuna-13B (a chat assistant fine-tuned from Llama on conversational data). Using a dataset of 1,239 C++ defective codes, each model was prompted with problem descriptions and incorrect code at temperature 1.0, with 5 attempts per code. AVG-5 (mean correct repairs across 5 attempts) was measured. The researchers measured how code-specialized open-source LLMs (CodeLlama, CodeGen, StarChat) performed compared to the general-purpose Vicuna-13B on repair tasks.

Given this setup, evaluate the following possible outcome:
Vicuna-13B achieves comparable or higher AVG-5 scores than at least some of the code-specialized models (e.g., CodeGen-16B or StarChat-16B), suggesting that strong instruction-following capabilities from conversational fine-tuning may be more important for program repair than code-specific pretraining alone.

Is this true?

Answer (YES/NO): NO